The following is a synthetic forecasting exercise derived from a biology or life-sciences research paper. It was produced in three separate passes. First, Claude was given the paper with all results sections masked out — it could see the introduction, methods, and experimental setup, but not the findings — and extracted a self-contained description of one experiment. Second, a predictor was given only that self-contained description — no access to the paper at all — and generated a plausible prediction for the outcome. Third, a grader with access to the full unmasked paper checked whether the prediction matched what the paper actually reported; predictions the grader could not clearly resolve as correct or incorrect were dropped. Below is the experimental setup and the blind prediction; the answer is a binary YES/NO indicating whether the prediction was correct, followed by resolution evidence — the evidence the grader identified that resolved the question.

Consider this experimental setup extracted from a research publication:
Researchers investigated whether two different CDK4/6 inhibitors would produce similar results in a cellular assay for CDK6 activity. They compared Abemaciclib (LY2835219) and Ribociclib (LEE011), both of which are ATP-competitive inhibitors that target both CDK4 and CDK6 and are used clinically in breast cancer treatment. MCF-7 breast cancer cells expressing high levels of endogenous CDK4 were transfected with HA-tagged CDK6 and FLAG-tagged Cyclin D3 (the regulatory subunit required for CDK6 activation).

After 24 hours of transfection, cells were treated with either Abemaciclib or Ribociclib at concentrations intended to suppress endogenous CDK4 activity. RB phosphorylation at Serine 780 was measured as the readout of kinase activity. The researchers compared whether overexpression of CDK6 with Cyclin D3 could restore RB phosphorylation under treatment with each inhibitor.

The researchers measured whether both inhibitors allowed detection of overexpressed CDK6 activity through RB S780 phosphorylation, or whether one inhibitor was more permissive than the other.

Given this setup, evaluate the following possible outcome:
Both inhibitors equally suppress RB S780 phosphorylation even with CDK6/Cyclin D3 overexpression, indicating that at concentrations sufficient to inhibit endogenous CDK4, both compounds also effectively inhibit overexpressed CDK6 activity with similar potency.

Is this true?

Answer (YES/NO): NO